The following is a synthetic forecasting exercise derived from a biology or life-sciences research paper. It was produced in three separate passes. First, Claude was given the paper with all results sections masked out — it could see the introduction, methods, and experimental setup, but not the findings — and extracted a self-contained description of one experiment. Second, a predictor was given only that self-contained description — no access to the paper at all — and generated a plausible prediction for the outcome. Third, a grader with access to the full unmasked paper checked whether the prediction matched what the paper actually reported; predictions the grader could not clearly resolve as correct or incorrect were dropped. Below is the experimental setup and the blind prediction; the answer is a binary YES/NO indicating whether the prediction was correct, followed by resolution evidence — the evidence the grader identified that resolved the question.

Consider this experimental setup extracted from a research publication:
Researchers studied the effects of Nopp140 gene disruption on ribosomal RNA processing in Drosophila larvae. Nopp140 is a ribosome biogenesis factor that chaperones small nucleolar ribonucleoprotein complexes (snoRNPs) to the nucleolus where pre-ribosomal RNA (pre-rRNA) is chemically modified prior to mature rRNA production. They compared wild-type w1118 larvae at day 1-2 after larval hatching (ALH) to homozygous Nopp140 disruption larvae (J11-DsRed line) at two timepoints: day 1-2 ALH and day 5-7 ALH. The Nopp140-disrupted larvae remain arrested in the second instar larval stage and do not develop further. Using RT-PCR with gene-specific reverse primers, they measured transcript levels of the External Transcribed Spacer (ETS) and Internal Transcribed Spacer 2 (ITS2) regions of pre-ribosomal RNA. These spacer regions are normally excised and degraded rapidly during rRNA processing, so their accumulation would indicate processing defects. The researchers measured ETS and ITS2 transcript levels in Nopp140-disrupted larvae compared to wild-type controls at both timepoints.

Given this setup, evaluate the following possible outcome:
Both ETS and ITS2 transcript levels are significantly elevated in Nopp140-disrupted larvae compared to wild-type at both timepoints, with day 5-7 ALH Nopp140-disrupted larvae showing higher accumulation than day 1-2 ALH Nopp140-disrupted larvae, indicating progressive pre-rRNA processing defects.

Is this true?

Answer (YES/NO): NO